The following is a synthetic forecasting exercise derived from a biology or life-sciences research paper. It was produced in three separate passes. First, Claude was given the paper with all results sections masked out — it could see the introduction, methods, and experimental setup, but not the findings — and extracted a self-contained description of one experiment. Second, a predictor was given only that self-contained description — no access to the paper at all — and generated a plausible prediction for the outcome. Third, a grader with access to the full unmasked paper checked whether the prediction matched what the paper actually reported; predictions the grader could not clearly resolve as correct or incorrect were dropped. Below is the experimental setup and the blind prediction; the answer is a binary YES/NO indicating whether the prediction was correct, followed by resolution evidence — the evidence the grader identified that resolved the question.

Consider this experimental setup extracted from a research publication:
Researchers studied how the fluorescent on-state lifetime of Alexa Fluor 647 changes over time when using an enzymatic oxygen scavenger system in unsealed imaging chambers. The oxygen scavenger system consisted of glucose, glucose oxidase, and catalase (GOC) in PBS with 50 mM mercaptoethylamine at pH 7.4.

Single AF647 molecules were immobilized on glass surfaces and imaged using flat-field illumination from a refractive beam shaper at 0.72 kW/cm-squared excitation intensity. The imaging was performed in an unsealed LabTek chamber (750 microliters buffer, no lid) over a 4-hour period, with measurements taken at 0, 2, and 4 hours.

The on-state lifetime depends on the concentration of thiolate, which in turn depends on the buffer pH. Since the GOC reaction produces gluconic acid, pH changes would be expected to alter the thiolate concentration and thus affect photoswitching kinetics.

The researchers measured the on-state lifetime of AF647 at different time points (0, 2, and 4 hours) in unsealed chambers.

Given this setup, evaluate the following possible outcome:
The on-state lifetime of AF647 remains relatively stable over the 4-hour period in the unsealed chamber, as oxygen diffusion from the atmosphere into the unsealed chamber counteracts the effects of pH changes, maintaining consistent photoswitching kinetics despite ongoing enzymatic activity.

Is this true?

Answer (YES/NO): NO